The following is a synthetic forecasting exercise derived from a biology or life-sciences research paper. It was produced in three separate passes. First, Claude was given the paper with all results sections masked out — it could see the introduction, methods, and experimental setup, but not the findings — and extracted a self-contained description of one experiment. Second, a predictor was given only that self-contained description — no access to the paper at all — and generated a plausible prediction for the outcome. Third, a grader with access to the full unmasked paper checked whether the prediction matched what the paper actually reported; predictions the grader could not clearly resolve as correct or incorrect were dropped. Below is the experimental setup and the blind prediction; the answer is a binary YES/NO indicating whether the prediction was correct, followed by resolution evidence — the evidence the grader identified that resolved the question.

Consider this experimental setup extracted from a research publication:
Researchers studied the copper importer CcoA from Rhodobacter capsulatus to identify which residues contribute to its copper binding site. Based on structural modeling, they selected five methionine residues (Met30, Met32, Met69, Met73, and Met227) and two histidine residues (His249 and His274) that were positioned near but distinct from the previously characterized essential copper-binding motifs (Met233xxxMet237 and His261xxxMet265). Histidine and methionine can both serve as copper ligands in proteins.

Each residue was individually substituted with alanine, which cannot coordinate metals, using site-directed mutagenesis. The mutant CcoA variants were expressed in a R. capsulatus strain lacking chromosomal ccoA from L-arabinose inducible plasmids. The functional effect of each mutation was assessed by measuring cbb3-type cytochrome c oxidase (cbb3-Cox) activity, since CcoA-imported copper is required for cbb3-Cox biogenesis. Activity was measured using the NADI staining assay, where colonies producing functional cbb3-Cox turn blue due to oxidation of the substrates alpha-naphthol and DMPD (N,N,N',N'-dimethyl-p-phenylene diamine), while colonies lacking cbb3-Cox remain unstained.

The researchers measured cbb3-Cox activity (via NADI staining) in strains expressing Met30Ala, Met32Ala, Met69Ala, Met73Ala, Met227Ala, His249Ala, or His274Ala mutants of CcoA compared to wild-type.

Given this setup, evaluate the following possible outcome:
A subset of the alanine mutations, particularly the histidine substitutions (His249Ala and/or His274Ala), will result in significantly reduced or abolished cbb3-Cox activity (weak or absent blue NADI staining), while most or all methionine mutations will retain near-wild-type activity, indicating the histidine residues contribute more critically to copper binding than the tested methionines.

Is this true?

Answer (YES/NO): NO